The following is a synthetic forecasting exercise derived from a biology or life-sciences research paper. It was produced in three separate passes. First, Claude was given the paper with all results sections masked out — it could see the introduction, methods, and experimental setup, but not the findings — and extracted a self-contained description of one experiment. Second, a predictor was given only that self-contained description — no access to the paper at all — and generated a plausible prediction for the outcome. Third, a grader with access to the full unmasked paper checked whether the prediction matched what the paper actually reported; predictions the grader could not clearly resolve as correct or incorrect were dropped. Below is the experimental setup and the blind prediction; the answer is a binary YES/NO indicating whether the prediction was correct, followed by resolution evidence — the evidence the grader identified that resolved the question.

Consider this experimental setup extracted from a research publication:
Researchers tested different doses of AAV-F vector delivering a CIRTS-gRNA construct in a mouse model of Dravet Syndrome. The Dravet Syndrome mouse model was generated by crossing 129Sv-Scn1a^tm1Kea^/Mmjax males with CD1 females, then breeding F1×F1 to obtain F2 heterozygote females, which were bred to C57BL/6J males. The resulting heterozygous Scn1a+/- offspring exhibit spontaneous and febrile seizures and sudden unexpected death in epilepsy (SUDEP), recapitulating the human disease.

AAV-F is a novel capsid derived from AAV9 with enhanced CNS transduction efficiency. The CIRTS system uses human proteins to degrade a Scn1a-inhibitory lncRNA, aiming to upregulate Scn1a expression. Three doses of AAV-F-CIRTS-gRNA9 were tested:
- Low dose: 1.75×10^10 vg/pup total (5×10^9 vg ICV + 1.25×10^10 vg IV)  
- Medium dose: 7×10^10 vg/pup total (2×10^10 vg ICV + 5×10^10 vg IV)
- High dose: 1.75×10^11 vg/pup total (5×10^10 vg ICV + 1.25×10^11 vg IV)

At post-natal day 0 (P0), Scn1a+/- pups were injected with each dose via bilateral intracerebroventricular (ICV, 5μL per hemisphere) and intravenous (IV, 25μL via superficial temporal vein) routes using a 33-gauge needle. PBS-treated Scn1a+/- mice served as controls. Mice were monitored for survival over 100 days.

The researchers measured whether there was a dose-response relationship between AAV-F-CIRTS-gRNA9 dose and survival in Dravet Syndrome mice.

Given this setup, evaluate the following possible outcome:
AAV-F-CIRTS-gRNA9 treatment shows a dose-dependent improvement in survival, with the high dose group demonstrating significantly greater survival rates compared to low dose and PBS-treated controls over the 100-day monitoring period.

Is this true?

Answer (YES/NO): NO